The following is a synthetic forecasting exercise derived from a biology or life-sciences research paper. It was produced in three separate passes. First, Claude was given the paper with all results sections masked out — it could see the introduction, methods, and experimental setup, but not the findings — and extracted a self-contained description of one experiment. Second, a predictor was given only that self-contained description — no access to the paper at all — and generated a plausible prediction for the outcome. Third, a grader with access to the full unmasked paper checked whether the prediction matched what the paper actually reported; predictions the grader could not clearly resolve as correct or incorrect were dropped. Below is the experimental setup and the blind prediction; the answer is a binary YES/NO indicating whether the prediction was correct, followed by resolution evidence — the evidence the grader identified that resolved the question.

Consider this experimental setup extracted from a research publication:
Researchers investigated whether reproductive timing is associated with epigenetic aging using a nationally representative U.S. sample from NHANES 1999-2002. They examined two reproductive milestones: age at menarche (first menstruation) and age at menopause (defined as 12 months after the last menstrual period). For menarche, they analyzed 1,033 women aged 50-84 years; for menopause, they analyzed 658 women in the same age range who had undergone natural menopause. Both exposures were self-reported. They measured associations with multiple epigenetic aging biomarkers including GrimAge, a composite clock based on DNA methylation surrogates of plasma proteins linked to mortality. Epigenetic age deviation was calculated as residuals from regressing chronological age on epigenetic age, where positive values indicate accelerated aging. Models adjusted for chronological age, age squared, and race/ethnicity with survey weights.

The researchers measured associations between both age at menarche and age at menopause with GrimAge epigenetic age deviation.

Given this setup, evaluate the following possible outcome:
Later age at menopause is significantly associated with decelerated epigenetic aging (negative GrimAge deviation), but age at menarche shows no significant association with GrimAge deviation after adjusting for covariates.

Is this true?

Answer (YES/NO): YES